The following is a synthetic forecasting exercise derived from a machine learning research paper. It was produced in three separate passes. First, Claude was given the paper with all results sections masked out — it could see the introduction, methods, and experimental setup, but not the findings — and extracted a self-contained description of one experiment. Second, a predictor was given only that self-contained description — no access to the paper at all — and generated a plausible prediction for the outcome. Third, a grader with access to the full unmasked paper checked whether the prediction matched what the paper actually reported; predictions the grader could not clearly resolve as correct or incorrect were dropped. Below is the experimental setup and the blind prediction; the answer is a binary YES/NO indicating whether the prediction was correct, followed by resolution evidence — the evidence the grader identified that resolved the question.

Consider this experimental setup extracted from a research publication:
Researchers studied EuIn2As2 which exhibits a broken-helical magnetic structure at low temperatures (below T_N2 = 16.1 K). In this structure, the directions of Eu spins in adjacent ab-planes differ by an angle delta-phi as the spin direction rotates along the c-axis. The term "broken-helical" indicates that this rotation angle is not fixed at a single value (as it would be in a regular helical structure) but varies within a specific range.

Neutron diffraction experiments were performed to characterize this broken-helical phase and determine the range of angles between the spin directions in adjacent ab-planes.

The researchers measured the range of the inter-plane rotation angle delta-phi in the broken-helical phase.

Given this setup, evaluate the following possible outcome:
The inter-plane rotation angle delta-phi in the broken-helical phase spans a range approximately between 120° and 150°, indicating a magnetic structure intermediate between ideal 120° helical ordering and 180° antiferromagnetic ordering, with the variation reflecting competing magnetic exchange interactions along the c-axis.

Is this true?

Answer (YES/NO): NO